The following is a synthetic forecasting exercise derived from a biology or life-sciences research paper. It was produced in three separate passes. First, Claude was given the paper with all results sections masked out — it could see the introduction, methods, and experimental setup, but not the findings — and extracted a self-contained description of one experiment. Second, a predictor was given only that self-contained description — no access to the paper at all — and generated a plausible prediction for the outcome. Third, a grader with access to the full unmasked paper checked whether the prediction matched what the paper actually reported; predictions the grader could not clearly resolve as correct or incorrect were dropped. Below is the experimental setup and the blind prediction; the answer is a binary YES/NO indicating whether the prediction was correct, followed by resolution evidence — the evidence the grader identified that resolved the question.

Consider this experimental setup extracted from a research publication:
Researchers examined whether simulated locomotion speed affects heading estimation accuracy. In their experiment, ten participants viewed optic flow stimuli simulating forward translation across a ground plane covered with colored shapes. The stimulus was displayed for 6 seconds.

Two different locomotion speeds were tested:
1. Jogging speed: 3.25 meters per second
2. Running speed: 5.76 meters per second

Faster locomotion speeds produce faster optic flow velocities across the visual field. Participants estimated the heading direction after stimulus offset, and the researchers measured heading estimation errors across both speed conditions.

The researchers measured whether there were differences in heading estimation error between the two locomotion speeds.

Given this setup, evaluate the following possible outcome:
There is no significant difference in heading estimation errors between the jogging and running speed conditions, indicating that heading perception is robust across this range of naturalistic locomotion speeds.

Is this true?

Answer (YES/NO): YES